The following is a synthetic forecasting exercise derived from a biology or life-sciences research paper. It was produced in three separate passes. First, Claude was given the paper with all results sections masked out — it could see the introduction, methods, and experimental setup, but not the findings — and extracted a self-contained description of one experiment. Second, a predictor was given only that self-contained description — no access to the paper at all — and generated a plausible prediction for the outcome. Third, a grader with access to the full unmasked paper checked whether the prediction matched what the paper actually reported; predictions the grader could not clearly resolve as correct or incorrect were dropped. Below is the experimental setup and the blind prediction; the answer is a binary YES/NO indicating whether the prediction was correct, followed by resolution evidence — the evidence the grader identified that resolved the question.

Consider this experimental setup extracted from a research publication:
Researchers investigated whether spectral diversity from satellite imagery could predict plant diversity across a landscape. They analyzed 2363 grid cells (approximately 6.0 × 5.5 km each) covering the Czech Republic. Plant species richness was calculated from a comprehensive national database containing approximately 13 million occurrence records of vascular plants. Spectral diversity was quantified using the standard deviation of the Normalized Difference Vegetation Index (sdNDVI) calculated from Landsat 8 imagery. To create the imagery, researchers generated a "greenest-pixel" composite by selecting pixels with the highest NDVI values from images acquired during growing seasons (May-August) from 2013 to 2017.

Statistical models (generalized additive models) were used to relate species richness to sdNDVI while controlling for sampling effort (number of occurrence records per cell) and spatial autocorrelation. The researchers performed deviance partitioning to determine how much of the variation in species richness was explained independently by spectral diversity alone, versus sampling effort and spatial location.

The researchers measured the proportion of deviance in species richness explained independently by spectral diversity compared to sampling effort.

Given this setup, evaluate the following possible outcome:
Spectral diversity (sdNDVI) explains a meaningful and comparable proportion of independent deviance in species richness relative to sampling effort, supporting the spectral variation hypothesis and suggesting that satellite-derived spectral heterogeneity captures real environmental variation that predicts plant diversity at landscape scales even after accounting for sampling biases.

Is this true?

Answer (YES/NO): NO